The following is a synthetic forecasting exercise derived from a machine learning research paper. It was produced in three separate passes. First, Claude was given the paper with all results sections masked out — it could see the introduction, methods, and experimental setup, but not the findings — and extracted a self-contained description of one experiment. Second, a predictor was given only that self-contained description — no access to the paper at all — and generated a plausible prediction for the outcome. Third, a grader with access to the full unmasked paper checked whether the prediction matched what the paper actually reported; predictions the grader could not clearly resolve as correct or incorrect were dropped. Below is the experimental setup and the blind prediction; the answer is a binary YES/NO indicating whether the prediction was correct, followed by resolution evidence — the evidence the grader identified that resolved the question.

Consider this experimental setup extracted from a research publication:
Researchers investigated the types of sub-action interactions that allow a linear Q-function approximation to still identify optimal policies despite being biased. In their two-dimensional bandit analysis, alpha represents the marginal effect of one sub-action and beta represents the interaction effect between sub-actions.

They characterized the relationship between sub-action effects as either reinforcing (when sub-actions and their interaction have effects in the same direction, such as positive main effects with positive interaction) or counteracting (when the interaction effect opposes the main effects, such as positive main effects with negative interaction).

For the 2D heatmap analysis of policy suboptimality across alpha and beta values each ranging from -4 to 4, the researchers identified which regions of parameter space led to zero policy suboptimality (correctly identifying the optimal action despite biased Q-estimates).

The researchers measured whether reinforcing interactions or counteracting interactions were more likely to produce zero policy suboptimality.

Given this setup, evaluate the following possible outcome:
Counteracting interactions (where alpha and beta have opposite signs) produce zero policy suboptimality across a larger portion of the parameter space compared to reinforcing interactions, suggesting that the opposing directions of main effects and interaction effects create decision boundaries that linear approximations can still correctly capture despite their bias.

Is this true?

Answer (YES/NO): NO